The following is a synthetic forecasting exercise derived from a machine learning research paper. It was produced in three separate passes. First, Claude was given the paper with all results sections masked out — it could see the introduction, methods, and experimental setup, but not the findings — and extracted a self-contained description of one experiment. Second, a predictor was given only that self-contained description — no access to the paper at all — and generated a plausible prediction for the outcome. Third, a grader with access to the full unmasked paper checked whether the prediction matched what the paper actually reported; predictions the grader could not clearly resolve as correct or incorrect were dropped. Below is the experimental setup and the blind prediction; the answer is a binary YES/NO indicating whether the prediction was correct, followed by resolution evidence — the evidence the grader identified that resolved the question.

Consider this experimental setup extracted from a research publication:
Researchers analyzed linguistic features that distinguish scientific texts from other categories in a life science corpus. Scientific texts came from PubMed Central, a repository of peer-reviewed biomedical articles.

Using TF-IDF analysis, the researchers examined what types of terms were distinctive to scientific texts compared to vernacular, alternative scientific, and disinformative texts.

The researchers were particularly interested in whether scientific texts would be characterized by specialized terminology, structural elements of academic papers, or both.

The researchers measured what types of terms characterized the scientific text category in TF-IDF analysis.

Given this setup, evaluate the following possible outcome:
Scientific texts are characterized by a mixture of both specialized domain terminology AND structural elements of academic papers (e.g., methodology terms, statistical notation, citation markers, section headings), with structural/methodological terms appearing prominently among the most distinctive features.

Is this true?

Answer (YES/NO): YES